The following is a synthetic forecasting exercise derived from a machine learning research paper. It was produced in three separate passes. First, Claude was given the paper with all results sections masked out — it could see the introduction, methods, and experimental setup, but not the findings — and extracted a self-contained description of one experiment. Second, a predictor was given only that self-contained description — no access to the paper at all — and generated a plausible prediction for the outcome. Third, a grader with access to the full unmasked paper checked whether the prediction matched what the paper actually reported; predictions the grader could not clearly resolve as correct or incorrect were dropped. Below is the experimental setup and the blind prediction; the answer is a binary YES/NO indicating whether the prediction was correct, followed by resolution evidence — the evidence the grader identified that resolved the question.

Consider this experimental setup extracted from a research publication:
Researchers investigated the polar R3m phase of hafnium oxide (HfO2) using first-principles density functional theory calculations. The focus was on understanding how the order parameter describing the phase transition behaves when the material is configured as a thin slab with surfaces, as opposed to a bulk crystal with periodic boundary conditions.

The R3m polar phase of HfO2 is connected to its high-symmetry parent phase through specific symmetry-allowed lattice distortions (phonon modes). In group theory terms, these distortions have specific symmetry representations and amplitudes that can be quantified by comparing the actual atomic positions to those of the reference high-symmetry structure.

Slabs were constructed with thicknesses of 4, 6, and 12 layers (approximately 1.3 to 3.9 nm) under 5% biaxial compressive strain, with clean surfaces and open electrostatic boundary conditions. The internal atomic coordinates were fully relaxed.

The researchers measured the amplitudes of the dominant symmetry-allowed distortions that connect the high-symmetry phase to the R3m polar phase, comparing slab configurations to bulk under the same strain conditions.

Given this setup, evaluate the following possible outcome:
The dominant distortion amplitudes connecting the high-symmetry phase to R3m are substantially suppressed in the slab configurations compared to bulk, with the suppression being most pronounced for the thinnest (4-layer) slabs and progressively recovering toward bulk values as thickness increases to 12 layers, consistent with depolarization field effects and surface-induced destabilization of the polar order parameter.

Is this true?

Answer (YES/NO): NO